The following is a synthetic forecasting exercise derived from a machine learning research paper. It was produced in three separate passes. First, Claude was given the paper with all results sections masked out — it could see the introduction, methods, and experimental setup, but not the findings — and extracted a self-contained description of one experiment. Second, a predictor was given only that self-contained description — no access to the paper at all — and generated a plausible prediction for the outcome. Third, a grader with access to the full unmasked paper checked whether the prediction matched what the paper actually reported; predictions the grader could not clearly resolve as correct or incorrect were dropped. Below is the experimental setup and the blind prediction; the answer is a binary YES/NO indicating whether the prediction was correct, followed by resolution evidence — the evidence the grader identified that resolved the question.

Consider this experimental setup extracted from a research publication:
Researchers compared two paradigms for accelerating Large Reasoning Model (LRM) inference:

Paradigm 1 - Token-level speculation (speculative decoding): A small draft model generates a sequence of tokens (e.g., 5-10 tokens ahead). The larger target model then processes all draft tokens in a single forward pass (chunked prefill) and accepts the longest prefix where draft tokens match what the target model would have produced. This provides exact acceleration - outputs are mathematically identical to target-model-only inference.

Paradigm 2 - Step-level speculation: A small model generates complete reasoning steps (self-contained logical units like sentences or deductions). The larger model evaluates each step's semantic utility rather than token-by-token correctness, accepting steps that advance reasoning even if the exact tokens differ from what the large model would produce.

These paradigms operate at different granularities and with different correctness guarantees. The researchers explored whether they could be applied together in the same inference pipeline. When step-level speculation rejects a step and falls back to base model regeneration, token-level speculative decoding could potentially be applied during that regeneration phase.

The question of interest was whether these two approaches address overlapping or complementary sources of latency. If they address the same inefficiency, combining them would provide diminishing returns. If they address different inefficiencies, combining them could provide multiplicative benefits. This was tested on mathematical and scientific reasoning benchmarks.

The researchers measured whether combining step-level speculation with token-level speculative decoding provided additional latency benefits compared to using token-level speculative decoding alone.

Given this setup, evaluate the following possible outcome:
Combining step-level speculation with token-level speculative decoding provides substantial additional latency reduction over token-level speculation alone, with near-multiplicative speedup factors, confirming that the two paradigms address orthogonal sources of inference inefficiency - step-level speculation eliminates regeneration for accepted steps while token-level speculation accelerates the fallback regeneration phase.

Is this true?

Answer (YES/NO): NO